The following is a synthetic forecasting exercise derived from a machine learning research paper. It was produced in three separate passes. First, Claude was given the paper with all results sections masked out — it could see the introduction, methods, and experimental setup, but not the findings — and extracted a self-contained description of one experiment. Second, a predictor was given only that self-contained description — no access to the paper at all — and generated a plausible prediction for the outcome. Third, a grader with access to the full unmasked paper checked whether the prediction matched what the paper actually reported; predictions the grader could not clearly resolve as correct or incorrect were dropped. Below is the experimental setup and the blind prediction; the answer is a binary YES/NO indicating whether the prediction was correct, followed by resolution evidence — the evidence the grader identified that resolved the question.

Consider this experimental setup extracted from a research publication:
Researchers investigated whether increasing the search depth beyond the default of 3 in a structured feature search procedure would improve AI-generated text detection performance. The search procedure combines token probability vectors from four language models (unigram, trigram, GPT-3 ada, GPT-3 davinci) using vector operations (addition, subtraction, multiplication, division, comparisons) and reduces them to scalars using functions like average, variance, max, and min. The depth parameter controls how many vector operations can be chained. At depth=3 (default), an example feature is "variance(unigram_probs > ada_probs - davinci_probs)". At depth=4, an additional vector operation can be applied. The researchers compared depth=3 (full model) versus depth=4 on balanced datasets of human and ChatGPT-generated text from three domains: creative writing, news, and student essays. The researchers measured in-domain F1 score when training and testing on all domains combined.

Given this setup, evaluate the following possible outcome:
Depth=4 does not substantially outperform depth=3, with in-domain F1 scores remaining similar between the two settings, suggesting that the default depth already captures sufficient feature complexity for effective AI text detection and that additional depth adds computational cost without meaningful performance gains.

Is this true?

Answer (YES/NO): YES